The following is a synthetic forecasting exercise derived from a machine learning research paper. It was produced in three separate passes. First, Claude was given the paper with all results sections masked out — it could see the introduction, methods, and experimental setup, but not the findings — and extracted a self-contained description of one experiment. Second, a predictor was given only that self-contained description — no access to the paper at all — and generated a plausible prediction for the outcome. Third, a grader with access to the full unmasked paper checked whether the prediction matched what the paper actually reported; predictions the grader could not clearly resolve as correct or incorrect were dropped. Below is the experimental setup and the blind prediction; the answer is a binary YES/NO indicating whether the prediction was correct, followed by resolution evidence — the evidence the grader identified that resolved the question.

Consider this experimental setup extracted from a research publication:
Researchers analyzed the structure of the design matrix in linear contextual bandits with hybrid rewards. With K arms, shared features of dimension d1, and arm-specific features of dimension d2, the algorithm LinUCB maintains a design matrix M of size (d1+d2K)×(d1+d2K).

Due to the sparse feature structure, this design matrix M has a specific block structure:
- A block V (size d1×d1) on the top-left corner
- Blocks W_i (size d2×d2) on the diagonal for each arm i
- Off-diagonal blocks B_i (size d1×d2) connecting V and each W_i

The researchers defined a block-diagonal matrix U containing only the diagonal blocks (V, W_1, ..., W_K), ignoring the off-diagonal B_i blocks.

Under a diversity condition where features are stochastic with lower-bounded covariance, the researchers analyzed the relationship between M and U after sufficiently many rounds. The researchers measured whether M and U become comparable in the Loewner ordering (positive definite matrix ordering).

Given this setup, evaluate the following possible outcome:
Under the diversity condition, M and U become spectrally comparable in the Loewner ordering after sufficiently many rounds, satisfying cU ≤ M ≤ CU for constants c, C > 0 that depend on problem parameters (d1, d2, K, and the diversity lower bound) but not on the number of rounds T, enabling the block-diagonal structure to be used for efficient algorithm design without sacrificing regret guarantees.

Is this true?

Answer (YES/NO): NO